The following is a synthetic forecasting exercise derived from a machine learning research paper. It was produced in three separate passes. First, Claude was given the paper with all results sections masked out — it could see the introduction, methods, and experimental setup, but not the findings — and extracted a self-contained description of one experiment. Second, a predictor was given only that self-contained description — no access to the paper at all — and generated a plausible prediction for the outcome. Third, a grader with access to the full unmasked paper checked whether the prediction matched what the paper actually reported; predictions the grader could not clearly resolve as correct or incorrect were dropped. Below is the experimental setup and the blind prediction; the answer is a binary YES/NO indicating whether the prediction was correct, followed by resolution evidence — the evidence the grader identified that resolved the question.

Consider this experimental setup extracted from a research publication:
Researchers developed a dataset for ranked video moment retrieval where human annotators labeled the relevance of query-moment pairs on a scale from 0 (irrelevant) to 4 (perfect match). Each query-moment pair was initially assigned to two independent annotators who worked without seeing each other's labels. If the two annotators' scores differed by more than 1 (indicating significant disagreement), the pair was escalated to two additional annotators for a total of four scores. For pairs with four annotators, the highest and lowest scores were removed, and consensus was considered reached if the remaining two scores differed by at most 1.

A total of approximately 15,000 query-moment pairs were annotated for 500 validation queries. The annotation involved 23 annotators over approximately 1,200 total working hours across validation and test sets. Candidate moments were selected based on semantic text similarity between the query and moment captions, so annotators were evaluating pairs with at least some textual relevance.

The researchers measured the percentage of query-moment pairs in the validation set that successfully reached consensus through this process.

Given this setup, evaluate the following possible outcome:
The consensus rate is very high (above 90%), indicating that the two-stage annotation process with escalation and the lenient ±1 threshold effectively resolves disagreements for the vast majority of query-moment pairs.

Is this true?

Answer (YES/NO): YES